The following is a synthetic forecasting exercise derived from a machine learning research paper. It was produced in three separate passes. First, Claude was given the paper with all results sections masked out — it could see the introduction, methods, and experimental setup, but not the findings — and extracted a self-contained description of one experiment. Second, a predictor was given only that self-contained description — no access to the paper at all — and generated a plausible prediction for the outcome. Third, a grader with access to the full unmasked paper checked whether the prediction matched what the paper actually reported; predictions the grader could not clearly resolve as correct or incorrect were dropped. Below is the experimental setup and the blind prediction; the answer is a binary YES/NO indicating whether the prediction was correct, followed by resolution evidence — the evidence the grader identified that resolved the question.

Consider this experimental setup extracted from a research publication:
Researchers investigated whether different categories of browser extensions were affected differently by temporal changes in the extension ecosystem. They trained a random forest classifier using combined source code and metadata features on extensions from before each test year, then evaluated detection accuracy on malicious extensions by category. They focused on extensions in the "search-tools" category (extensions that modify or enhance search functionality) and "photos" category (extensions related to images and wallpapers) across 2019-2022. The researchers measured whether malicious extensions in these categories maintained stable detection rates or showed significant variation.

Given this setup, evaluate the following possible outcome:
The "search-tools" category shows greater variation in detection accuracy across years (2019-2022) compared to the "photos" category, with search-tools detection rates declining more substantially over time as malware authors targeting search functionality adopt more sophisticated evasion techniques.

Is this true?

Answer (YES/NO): NO